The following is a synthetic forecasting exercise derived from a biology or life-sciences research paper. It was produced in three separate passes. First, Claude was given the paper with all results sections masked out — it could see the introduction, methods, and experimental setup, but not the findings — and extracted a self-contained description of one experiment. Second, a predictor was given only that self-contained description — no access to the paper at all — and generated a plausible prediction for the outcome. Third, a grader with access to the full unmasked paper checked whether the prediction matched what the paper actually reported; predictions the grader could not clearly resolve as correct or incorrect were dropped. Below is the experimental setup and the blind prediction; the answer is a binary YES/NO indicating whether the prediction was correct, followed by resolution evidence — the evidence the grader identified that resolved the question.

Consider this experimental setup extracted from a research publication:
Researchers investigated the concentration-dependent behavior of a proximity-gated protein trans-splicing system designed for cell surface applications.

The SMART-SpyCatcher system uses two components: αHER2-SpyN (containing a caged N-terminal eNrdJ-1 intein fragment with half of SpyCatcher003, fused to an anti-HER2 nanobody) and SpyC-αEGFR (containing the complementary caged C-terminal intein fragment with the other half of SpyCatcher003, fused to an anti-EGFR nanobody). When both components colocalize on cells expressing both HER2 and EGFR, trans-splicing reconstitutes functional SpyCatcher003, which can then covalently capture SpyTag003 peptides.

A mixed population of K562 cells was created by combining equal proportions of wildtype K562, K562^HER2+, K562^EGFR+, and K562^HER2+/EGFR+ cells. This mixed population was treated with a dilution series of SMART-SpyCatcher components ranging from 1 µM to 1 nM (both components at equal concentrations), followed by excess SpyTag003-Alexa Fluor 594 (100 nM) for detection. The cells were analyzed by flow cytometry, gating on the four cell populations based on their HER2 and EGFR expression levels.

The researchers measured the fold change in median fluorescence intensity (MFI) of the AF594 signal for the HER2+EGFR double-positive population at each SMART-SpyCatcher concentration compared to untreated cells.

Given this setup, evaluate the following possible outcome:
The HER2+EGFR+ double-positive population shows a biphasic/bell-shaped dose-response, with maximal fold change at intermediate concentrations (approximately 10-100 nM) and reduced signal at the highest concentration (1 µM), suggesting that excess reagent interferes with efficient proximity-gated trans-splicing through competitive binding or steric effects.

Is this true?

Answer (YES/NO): NO